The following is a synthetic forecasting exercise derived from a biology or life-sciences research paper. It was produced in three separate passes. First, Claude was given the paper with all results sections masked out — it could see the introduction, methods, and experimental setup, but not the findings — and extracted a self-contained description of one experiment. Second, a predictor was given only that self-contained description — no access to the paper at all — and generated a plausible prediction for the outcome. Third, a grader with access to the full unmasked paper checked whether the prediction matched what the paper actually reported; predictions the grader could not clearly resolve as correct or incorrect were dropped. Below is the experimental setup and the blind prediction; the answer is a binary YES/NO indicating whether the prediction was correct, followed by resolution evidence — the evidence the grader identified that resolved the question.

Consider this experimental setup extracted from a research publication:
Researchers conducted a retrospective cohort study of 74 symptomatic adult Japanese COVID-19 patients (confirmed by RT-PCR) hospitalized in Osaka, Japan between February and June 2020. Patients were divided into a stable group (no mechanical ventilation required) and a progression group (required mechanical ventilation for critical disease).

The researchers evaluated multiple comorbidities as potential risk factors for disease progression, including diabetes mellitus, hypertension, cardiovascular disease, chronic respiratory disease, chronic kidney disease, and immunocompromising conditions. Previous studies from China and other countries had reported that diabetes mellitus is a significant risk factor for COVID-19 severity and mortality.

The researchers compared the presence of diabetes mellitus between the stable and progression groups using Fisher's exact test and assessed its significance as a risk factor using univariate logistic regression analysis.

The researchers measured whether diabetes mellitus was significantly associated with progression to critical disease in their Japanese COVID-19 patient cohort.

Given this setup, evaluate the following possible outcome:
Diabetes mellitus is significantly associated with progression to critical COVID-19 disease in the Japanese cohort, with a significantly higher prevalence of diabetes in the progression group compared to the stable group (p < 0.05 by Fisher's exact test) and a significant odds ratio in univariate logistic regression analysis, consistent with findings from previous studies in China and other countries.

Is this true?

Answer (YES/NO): NO